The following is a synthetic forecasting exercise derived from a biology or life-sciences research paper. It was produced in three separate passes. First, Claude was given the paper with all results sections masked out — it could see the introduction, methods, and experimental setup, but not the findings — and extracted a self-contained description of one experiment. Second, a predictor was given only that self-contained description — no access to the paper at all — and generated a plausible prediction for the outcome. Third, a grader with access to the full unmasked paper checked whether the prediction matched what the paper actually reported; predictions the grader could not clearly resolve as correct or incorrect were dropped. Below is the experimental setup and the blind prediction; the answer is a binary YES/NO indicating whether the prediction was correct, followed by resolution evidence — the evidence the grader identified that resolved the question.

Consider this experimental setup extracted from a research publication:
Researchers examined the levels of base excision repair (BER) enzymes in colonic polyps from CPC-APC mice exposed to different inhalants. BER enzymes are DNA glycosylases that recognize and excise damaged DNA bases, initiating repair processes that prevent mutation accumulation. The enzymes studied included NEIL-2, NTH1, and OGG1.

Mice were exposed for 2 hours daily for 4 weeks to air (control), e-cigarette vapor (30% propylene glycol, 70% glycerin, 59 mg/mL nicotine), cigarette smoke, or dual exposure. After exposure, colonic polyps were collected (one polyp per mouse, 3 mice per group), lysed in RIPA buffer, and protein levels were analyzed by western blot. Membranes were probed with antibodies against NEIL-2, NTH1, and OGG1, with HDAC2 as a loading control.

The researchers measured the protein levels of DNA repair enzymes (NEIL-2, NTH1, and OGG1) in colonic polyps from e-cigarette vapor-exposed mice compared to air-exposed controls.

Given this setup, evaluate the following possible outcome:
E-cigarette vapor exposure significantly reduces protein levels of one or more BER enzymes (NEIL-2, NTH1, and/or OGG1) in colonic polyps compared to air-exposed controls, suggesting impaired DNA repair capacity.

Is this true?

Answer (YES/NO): YES